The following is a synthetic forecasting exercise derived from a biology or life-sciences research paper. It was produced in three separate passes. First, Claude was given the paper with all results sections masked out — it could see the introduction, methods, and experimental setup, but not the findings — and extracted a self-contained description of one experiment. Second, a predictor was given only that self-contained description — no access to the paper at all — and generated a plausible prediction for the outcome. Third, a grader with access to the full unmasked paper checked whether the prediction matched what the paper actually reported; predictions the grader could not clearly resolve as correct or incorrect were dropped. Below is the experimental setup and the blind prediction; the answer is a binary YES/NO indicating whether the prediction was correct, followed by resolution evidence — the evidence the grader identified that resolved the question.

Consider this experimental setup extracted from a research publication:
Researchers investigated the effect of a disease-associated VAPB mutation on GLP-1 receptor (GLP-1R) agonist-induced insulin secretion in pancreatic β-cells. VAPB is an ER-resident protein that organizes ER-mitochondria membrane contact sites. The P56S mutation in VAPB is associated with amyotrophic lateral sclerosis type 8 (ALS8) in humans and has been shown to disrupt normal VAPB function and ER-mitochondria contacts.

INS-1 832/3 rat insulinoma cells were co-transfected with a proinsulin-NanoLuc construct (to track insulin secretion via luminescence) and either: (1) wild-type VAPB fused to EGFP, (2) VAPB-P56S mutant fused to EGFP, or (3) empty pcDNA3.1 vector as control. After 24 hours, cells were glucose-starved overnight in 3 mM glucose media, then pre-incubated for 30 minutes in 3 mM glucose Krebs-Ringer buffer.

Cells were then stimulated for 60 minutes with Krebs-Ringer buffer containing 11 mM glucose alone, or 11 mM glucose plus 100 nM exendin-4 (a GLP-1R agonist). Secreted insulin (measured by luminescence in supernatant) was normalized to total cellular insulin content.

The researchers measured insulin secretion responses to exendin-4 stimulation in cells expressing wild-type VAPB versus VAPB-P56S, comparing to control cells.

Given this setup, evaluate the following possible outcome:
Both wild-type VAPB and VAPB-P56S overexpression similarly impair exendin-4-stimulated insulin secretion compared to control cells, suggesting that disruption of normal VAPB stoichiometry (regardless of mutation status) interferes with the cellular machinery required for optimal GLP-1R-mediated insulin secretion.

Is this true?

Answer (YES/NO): NO